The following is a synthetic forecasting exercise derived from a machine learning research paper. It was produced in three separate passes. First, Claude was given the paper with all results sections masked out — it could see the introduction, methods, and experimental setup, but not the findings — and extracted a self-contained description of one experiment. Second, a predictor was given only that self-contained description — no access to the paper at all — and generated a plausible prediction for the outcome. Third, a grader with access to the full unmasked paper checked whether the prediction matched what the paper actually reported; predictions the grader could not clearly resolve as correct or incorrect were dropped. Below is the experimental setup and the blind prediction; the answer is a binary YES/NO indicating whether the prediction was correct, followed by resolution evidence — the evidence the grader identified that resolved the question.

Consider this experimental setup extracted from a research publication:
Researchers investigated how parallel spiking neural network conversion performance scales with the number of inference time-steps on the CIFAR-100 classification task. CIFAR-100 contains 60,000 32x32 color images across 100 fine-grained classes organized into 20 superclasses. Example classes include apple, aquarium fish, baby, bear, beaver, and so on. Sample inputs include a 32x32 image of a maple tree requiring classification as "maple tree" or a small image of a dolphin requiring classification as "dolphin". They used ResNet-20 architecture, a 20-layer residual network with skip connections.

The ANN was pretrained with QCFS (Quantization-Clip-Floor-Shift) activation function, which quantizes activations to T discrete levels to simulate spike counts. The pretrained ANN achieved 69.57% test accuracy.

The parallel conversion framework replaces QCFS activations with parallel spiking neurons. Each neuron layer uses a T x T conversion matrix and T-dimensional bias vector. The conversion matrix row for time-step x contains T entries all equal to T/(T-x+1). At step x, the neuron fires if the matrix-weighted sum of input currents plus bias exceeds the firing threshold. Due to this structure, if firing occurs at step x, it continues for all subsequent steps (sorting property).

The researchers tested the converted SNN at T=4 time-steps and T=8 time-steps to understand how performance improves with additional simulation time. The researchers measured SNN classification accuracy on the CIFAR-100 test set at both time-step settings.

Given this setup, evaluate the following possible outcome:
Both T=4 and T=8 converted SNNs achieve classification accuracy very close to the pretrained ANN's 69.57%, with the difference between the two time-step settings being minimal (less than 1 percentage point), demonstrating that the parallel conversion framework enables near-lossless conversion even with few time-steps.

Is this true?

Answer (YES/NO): NO